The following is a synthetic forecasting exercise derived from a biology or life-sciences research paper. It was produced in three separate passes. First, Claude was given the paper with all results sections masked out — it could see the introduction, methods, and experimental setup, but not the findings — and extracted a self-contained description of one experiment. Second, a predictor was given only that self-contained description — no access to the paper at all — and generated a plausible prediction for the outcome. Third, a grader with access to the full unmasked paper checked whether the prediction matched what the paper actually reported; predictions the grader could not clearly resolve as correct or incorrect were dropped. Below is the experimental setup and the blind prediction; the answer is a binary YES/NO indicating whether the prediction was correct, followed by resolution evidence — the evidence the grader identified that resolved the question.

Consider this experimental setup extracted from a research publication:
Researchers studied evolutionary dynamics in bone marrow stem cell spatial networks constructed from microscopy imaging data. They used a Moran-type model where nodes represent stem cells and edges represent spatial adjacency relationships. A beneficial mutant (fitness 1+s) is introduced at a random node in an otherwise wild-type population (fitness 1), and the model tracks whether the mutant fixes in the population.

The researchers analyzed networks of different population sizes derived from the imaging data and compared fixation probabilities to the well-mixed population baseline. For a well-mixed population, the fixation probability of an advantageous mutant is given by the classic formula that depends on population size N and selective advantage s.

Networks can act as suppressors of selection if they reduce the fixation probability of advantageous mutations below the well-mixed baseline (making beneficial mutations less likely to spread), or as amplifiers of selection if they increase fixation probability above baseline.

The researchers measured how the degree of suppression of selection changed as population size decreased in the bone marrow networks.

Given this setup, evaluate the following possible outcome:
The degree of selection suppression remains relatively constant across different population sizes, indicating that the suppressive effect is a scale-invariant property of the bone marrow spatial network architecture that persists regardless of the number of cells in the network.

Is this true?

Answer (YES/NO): NO